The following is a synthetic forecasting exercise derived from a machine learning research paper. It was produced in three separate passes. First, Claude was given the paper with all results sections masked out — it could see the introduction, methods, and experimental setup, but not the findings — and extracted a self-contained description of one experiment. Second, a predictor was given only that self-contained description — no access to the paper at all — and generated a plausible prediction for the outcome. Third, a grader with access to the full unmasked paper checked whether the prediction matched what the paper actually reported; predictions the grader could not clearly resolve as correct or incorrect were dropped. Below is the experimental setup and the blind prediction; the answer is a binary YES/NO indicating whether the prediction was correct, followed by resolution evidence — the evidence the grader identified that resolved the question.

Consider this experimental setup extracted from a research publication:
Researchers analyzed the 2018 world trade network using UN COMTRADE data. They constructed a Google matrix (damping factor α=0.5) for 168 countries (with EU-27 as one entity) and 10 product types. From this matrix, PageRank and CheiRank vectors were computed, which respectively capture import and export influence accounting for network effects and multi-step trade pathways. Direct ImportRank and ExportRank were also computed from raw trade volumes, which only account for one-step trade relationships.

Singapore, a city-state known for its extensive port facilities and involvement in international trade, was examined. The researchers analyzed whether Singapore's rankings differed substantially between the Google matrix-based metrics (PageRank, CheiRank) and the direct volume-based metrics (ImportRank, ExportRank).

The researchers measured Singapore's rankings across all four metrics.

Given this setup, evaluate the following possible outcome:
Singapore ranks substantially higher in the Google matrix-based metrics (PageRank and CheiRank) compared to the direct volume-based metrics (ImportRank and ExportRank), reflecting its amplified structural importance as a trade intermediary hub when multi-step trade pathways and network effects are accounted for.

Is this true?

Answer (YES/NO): NO